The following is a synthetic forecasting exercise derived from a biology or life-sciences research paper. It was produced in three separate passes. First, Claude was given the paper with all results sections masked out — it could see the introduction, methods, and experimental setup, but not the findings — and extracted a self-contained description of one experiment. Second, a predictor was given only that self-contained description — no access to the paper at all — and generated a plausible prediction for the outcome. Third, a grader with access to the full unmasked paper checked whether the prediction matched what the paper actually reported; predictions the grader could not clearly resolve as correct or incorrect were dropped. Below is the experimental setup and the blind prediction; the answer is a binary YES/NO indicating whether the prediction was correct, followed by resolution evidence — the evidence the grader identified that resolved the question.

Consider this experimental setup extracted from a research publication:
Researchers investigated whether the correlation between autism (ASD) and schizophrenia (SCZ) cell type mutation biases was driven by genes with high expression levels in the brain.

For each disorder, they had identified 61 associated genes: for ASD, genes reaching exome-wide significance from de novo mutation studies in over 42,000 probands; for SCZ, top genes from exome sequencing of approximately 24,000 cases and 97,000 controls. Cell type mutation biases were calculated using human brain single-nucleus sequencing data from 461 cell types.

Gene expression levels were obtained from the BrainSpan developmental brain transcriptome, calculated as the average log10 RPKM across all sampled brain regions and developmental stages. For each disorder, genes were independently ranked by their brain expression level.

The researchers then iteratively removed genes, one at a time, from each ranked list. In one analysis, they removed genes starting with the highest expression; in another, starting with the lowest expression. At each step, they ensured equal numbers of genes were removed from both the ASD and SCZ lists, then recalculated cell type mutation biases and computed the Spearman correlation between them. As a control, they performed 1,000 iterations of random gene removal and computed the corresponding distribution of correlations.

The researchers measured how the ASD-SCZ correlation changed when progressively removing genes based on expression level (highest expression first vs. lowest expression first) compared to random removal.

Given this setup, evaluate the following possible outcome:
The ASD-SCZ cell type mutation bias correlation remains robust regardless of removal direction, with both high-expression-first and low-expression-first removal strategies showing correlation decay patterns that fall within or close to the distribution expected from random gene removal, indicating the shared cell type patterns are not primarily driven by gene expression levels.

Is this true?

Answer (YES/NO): YES